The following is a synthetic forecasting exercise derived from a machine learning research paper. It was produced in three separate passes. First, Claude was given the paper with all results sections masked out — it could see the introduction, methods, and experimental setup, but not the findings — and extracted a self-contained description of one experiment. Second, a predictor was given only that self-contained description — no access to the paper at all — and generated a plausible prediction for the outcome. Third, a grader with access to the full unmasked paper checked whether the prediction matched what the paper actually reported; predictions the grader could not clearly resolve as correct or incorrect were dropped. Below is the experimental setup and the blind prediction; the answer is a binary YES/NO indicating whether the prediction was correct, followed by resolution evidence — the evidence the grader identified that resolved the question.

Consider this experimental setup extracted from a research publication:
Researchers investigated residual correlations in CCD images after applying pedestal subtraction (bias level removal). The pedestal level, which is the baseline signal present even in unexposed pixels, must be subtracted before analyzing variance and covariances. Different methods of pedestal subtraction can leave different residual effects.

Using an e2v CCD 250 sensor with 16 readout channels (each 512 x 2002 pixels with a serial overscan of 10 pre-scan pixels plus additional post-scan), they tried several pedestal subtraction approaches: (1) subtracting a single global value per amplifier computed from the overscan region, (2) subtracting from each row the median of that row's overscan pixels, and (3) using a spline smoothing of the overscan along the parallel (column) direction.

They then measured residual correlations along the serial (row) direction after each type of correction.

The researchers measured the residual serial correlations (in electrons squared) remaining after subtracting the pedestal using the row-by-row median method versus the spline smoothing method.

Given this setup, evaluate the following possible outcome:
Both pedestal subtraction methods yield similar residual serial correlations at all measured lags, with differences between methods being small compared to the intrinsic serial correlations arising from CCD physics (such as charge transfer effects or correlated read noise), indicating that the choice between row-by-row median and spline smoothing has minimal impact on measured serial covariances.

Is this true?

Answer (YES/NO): NO